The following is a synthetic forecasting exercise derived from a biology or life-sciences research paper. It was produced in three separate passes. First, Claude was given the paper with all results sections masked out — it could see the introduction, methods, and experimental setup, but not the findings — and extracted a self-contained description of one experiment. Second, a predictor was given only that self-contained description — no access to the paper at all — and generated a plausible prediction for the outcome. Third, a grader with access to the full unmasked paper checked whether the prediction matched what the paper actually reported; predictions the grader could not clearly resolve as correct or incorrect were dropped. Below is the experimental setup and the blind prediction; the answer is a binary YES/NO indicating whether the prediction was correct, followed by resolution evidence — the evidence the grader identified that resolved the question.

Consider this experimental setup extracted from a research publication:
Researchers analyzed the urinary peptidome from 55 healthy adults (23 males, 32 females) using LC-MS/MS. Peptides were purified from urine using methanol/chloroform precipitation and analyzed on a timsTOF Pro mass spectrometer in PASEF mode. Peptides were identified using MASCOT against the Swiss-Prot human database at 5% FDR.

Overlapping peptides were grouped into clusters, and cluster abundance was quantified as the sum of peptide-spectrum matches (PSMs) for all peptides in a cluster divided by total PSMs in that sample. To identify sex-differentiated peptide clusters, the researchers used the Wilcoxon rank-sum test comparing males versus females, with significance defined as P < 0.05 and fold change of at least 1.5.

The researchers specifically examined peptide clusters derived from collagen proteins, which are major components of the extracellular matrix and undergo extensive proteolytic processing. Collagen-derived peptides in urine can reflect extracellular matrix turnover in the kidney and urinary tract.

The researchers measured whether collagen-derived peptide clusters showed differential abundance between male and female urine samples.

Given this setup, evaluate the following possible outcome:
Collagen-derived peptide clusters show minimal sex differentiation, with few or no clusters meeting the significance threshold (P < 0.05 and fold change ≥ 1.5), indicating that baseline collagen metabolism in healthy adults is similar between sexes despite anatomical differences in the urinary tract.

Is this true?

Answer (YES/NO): NO